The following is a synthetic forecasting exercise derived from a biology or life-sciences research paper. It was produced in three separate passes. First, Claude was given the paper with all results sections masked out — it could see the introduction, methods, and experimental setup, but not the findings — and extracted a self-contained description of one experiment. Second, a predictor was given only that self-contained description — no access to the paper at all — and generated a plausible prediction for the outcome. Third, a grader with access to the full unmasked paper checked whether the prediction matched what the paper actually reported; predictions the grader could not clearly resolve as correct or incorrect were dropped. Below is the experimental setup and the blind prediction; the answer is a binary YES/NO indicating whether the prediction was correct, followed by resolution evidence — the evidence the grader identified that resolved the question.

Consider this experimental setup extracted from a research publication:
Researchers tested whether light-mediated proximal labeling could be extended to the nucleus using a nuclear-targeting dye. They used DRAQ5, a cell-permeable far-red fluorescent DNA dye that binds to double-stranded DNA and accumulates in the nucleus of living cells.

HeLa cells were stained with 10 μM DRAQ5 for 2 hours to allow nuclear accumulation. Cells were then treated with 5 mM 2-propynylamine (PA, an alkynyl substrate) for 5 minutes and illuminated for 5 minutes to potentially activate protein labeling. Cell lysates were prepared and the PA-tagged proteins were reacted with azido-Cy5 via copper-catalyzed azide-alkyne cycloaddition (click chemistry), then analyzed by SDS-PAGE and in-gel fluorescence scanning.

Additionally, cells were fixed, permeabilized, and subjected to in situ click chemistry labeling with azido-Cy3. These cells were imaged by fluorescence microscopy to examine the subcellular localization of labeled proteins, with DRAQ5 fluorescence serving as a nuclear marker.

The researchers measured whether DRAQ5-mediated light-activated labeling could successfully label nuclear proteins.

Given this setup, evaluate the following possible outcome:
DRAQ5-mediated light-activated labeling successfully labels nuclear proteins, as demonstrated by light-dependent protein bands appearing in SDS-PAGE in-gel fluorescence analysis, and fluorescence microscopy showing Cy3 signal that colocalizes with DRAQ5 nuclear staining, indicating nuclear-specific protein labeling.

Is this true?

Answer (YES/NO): YES